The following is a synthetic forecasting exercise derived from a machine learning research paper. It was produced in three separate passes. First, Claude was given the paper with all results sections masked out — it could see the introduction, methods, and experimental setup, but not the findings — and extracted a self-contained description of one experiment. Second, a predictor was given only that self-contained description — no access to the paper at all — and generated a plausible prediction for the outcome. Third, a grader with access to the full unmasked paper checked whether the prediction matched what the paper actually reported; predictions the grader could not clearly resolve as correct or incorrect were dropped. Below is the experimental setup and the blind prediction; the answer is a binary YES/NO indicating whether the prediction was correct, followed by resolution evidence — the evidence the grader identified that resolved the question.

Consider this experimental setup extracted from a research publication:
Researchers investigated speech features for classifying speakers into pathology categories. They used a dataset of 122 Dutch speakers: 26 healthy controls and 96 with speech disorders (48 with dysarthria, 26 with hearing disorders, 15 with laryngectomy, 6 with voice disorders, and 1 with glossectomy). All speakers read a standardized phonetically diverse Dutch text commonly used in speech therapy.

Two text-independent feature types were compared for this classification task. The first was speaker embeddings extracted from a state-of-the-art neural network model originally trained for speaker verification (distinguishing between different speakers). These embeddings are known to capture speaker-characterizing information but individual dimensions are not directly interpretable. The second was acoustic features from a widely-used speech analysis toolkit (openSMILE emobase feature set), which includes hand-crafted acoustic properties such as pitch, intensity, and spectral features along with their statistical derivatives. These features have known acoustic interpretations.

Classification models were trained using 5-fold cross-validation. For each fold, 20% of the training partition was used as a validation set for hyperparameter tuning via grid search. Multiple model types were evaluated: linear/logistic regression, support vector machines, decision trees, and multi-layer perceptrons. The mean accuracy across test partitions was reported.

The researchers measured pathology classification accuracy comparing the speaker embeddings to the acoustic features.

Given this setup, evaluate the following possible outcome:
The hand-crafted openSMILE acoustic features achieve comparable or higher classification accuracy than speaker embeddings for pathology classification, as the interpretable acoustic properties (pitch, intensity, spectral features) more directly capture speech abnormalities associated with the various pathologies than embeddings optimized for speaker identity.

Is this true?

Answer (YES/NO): NO